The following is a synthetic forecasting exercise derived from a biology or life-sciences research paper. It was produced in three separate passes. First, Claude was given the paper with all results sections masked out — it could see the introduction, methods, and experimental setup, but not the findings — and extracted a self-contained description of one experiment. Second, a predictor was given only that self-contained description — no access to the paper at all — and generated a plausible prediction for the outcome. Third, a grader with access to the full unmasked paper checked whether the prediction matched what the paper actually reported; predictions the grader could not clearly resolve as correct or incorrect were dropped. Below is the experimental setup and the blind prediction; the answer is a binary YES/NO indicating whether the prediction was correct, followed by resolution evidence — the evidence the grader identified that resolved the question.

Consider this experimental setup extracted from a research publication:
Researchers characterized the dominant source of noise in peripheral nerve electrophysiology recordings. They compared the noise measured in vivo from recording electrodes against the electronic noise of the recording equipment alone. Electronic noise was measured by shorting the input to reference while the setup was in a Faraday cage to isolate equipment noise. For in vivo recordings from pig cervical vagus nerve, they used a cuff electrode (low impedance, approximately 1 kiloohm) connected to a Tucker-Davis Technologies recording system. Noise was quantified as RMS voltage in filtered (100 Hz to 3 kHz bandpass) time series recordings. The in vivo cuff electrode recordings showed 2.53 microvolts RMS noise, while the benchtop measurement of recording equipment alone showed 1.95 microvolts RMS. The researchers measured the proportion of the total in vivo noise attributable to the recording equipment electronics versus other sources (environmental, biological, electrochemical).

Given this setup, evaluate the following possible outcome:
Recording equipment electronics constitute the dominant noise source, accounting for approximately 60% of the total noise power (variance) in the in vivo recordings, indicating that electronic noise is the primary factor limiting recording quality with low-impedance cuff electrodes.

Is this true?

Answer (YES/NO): YES